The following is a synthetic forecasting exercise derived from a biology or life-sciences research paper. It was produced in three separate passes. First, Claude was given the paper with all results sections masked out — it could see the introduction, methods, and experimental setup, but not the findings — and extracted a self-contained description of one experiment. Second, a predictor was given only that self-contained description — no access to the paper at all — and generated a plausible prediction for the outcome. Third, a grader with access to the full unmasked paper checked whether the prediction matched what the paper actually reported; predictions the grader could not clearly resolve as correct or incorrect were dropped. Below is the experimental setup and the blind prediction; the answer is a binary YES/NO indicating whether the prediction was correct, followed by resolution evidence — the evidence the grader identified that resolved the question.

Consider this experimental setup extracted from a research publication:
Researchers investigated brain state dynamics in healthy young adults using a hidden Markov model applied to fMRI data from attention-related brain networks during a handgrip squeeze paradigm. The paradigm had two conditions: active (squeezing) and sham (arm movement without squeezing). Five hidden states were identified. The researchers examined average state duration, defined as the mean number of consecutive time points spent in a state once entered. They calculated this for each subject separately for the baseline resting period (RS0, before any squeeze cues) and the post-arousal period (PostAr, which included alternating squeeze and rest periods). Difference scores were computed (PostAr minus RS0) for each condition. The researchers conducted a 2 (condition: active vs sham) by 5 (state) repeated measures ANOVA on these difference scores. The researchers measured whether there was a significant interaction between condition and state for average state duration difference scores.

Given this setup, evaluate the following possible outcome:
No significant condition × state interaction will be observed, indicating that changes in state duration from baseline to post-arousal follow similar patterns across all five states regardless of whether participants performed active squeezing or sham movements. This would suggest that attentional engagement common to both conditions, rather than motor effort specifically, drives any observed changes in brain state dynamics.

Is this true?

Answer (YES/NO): YES